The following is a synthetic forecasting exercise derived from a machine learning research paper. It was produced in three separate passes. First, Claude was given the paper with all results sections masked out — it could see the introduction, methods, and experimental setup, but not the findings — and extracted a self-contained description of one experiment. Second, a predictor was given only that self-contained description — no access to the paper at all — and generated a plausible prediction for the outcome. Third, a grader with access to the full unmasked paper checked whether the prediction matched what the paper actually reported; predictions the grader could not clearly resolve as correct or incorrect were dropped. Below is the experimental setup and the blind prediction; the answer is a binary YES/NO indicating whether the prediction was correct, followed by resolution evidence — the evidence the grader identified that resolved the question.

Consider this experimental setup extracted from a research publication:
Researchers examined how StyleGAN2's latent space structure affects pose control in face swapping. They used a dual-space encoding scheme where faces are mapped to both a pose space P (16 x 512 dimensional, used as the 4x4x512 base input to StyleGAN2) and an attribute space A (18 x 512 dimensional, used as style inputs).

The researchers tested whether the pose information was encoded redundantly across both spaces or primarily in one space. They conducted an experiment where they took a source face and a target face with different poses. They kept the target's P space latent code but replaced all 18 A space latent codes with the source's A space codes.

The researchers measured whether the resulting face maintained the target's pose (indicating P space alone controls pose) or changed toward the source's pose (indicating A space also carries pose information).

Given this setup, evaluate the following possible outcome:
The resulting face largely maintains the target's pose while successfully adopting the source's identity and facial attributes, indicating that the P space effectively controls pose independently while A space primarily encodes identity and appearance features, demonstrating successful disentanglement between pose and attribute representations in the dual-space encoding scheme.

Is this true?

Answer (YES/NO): NO